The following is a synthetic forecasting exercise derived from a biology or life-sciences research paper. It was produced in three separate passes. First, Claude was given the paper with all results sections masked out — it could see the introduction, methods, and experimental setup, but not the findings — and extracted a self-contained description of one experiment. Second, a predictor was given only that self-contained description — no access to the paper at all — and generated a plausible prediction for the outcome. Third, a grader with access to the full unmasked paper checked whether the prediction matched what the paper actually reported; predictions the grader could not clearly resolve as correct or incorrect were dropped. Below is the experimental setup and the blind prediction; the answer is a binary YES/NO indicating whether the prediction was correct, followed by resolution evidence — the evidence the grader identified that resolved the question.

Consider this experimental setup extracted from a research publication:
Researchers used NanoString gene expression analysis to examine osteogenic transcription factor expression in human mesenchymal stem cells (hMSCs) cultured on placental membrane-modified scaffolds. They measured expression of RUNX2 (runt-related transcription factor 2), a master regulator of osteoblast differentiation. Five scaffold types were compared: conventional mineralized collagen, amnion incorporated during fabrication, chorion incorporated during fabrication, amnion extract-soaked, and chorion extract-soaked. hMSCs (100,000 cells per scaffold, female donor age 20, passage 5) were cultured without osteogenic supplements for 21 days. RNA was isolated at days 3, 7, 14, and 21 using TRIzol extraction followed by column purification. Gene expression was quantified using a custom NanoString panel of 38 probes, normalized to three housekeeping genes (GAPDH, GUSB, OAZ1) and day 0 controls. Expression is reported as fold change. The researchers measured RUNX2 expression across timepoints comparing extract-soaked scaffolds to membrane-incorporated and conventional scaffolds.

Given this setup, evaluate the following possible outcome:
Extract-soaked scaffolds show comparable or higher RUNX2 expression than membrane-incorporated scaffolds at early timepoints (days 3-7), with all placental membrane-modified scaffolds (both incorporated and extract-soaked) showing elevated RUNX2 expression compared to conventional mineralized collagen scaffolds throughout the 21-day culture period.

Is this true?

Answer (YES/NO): NO